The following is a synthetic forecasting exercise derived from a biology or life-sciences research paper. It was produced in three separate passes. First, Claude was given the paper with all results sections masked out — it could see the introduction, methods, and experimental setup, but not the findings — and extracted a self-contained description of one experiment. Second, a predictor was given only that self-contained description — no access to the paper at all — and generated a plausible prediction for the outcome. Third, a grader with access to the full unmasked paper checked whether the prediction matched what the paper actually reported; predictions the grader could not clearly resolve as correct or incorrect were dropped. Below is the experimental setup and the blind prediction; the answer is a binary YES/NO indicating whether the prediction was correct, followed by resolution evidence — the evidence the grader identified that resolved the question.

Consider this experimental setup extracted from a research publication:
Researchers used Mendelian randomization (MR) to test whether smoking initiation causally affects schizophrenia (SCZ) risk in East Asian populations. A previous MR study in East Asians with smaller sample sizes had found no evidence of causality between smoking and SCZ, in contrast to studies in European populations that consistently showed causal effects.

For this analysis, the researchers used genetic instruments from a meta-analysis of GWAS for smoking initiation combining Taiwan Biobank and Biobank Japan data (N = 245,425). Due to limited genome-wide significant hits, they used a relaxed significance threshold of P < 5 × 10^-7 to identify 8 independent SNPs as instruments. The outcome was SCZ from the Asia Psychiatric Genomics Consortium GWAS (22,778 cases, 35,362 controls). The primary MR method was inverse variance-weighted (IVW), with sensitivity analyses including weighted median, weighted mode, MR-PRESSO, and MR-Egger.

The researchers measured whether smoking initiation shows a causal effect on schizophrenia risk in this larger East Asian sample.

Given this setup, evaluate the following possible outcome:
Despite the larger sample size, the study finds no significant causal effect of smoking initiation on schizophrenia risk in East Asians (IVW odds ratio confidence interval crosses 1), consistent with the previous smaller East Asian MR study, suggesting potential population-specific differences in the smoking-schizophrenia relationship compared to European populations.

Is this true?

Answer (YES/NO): NO